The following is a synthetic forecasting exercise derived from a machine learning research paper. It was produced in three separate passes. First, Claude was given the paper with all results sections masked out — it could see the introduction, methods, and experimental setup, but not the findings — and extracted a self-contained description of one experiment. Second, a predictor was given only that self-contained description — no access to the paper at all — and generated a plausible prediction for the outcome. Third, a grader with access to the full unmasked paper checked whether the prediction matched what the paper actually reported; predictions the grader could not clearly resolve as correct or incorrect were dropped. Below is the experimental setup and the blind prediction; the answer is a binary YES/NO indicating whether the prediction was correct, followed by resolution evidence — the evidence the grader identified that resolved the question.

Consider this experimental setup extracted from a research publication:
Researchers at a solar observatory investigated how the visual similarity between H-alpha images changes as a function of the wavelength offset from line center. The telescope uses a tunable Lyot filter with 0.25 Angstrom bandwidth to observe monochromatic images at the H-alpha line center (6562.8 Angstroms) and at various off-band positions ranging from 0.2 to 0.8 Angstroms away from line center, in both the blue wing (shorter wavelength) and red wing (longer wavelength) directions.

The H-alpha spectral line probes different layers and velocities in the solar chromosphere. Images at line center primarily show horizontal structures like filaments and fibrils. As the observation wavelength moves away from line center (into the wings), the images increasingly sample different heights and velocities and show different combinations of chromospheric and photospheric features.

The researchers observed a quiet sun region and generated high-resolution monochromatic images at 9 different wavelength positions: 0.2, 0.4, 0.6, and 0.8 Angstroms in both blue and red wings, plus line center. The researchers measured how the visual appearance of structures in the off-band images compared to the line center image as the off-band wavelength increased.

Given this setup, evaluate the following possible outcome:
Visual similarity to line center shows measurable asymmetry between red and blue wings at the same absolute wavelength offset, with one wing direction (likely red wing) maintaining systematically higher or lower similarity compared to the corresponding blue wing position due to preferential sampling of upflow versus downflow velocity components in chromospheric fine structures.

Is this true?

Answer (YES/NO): NO